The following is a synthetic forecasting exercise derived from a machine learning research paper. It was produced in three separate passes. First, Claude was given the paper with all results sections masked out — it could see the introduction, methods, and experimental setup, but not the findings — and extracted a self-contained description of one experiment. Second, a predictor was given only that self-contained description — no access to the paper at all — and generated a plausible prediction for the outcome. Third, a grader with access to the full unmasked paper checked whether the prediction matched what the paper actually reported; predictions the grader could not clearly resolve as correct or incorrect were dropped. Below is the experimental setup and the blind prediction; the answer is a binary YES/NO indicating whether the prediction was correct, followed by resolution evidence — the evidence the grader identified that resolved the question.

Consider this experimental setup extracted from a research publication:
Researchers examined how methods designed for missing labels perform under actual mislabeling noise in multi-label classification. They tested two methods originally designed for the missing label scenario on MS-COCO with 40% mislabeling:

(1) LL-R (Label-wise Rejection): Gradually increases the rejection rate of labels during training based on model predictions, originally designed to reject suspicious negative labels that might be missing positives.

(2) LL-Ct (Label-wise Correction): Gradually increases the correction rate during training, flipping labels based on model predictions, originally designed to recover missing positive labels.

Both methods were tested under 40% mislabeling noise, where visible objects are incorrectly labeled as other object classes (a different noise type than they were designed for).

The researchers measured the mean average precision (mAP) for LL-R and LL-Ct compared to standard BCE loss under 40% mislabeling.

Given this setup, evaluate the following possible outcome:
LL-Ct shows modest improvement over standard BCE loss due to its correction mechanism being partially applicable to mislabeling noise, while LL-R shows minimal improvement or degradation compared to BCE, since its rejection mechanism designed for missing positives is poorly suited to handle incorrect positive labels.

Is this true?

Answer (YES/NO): NO